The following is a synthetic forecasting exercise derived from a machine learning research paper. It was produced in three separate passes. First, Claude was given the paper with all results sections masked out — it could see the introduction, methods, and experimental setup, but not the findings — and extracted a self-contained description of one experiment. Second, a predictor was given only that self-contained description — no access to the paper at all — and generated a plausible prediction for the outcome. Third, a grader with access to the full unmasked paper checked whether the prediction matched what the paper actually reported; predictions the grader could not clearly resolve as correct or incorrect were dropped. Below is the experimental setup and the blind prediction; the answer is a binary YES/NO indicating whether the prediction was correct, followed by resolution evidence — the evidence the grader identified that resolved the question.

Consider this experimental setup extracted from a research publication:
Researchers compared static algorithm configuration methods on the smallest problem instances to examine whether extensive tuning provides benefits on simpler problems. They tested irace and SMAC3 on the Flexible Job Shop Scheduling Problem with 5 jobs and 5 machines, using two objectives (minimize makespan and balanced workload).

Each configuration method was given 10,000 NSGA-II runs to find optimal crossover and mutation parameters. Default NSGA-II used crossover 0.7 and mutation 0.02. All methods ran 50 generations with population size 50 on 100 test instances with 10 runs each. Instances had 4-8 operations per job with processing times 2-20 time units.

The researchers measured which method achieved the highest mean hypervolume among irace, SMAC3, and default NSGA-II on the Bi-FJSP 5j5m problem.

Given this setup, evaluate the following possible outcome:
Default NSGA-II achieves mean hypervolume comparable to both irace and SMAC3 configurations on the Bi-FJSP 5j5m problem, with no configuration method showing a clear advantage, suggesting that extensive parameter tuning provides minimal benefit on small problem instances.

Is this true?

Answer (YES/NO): NO